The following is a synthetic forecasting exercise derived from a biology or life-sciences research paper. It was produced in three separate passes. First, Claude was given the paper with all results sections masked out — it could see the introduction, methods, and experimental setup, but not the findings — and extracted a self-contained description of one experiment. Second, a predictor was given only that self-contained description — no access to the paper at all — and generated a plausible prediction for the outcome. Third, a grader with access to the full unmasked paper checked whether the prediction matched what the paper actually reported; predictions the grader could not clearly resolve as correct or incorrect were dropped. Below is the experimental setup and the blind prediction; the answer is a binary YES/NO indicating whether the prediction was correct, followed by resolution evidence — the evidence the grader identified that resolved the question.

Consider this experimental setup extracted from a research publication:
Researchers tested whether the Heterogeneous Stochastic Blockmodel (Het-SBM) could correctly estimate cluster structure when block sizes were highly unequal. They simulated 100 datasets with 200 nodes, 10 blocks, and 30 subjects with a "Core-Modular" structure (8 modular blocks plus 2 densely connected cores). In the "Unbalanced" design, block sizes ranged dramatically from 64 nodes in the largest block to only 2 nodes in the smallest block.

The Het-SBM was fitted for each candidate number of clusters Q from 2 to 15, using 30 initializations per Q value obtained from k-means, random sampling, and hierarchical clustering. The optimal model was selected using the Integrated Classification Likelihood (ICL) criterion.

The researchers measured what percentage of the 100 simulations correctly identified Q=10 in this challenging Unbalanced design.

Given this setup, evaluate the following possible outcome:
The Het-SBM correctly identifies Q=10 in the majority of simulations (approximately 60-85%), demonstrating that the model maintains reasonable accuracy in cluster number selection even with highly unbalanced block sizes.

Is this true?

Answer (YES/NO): NO